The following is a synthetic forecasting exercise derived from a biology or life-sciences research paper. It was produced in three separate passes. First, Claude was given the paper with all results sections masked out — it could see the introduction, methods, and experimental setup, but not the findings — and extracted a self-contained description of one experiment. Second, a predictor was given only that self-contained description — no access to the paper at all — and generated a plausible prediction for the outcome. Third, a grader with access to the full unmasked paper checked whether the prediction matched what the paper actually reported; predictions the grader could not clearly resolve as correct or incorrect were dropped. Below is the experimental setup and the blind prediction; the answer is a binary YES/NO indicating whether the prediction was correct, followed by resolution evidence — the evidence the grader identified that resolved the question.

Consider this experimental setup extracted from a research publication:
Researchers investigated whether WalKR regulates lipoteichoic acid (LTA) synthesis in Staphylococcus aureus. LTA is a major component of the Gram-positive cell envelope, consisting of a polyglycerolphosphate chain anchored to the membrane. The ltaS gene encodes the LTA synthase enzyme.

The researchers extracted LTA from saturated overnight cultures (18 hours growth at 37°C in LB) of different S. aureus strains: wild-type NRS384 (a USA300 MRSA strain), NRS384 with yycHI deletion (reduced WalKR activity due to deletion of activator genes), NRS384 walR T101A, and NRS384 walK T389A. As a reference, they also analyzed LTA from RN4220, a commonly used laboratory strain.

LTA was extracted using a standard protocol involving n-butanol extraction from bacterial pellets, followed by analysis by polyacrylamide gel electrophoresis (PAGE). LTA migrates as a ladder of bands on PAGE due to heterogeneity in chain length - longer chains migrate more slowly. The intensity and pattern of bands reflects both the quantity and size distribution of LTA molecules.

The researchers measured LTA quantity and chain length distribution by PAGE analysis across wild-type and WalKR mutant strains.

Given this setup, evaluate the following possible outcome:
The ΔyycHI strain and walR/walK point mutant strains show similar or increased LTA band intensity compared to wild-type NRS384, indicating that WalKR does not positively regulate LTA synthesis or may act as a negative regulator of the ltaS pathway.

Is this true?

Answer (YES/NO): NO